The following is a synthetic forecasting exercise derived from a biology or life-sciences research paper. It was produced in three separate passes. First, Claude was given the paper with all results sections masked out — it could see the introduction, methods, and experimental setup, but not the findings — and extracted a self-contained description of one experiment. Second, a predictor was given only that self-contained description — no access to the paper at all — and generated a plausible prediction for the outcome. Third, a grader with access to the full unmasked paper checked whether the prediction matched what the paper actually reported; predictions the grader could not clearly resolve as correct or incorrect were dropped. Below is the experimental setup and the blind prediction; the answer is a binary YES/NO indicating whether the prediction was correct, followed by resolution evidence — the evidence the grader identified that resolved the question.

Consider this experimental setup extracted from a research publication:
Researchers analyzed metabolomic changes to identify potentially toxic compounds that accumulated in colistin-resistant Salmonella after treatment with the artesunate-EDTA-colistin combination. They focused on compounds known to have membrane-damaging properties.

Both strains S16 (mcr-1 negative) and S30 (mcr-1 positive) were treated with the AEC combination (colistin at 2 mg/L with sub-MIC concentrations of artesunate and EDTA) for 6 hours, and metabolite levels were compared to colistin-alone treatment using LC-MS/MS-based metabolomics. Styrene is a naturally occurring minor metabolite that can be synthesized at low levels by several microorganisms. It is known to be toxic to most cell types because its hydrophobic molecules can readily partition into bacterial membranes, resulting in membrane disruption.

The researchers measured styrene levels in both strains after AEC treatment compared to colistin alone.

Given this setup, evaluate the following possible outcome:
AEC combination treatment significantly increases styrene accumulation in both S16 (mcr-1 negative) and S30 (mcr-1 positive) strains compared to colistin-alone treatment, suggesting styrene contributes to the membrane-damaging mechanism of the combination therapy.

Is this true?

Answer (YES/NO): YES